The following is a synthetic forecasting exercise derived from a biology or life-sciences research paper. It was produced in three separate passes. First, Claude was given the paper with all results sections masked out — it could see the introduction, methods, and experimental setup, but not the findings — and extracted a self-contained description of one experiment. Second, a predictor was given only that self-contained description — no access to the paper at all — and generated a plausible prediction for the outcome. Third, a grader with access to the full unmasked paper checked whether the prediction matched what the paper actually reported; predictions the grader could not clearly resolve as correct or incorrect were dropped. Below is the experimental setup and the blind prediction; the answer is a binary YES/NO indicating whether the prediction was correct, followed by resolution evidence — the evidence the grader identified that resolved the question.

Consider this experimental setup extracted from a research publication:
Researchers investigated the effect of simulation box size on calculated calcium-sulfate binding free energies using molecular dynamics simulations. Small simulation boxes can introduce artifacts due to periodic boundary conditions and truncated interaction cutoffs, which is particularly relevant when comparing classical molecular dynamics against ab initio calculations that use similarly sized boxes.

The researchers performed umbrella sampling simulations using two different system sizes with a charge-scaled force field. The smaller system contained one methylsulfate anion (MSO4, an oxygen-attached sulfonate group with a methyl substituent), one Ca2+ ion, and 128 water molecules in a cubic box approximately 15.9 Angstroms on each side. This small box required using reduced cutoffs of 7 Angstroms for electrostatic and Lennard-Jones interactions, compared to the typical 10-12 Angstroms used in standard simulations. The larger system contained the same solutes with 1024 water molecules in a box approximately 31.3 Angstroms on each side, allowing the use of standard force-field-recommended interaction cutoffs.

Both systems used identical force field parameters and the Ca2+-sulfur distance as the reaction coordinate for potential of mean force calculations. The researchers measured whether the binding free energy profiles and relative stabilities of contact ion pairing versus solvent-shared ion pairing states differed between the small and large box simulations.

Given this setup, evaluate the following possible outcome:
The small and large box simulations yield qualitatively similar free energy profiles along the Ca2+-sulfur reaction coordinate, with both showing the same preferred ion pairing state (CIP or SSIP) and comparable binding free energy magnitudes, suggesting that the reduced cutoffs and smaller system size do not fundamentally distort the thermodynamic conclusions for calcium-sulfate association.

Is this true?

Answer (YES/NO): YES